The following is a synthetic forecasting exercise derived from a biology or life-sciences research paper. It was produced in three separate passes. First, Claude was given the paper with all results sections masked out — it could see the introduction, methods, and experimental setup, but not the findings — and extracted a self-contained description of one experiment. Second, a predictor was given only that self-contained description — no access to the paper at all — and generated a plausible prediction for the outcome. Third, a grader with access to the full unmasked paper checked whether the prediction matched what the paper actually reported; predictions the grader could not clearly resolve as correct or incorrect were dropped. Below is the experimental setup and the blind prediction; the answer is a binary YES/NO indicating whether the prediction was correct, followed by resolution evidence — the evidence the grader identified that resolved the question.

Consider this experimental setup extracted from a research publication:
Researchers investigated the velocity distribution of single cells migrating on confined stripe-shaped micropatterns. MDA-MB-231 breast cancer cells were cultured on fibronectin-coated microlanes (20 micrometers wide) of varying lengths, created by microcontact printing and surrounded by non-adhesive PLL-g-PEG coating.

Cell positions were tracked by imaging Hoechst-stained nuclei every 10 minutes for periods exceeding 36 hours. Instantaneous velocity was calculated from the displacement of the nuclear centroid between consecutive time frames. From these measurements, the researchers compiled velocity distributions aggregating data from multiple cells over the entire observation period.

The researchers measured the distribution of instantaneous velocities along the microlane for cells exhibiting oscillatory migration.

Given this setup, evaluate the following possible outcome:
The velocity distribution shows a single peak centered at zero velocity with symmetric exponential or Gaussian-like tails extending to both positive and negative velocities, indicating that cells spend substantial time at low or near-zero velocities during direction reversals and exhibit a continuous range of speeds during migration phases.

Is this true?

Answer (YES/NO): YES